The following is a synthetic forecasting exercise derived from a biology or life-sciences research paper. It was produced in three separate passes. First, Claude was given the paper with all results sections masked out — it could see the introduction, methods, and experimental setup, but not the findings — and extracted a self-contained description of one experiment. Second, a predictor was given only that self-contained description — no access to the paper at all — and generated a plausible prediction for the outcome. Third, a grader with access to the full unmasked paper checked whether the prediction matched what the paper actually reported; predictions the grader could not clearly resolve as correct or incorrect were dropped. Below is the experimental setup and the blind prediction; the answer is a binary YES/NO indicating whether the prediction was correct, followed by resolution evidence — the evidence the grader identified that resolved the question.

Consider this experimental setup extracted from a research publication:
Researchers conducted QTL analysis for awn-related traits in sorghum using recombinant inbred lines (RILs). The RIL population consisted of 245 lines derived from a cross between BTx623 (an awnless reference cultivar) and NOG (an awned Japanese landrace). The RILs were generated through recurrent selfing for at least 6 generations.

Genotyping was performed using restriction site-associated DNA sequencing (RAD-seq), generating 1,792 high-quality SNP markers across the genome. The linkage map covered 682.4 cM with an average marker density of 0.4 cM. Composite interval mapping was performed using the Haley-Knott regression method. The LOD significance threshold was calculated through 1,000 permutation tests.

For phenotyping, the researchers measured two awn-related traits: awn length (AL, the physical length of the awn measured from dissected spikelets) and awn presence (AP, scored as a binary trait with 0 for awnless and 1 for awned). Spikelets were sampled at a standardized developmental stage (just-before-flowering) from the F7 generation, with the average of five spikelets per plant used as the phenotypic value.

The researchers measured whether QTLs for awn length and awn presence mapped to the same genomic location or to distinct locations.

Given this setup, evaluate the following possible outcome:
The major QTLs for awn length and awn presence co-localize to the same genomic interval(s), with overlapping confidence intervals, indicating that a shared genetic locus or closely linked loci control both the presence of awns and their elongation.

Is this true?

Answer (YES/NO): YES